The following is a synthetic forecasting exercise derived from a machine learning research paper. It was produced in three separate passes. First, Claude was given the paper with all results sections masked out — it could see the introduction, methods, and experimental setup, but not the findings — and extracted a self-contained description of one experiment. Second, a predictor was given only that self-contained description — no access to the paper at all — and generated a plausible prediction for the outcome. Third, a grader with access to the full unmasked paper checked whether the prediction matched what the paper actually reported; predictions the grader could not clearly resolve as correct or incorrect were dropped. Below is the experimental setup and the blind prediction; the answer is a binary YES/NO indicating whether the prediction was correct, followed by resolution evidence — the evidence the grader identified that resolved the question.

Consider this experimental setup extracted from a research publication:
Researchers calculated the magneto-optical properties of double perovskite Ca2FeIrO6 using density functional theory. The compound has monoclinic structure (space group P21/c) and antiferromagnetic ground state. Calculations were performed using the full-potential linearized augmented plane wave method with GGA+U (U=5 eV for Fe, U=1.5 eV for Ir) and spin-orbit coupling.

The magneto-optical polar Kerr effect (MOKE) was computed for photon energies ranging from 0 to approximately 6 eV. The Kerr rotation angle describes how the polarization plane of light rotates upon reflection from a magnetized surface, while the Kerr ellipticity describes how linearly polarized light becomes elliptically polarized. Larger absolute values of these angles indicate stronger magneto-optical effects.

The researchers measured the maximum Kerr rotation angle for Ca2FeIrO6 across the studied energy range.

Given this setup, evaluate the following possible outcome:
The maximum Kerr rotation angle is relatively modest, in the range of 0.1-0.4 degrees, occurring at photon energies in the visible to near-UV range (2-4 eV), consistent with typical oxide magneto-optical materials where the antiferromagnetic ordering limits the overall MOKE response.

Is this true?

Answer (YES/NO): NO